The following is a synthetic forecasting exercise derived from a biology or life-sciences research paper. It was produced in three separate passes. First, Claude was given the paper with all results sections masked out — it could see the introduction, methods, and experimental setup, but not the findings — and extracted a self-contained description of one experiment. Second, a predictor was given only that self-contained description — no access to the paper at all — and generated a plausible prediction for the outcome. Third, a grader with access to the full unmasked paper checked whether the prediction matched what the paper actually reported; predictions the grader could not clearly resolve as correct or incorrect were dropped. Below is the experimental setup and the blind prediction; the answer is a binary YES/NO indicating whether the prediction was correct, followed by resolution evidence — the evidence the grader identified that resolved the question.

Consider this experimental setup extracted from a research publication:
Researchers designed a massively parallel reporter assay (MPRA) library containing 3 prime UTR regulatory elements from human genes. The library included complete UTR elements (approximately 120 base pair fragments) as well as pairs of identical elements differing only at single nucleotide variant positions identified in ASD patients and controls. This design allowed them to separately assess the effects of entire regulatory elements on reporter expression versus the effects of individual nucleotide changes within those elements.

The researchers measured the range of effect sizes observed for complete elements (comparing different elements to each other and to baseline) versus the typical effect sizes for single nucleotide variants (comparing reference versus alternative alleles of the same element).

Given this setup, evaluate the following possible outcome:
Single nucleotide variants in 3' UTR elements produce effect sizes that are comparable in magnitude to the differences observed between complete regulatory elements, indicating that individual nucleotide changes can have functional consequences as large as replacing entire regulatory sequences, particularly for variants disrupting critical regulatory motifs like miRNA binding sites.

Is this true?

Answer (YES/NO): NO